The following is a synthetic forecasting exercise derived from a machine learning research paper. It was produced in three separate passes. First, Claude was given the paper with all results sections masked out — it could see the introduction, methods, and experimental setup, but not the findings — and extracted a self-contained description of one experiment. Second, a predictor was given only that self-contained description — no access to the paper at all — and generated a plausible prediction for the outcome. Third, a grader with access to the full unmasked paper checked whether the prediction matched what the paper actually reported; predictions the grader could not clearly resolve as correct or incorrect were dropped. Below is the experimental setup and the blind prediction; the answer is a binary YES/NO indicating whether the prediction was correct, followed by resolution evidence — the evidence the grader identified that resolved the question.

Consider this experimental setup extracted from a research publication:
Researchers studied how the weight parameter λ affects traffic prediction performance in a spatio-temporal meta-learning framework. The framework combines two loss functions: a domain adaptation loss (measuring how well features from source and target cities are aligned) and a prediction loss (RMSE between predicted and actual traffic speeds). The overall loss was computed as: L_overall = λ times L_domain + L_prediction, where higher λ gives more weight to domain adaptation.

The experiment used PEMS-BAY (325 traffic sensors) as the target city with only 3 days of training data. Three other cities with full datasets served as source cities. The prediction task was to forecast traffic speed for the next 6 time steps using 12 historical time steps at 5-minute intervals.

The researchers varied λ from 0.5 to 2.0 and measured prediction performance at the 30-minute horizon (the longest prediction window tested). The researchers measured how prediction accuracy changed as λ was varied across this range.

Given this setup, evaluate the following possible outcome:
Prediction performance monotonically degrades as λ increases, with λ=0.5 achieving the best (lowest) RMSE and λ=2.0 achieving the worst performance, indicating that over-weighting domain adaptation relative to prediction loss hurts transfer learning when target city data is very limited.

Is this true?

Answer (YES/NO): NO